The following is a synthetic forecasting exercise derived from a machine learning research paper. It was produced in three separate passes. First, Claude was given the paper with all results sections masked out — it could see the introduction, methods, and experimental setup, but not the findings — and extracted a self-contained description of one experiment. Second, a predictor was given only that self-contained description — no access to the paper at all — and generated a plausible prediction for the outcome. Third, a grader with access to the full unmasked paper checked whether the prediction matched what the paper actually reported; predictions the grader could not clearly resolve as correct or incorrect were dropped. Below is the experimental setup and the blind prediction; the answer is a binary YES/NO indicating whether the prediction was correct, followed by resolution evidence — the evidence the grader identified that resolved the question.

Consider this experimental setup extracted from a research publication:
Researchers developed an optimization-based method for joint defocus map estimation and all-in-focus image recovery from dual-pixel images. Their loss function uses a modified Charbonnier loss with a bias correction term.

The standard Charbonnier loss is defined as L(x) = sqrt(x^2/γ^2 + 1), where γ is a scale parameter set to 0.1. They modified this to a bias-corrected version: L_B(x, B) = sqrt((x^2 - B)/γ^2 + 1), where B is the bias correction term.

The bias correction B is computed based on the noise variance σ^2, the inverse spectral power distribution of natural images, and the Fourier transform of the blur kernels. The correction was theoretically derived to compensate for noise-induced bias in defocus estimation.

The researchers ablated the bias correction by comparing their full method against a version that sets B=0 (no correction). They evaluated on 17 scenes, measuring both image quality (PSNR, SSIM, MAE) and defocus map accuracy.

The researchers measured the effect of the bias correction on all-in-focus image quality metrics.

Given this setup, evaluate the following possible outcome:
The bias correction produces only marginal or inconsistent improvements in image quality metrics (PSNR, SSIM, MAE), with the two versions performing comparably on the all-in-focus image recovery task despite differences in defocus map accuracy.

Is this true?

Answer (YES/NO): NO